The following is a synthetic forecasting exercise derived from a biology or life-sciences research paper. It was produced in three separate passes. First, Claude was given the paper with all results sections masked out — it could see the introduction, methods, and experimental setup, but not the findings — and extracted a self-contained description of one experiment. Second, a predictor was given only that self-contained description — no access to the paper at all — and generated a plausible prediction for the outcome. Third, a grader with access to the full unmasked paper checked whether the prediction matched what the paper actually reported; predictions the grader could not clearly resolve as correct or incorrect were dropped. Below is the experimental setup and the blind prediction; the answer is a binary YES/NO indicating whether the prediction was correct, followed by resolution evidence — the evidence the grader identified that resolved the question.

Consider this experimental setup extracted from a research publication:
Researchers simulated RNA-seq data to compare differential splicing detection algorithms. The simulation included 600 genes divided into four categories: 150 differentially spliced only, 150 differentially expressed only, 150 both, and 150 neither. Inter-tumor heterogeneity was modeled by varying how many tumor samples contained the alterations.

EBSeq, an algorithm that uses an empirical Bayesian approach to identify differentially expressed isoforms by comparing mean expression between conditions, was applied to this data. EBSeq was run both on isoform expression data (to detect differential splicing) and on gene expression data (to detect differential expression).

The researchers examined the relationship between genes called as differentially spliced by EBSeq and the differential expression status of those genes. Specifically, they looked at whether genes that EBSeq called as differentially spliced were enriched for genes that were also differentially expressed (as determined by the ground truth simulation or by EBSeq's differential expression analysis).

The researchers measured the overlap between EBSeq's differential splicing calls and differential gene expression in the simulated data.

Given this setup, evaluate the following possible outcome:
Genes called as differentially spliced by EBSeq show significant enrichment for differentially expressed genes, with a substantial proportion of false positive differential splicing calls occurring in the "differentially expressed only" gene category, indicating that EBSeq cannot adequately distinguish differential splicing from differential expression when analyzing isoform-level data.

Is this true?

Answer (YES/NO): YES